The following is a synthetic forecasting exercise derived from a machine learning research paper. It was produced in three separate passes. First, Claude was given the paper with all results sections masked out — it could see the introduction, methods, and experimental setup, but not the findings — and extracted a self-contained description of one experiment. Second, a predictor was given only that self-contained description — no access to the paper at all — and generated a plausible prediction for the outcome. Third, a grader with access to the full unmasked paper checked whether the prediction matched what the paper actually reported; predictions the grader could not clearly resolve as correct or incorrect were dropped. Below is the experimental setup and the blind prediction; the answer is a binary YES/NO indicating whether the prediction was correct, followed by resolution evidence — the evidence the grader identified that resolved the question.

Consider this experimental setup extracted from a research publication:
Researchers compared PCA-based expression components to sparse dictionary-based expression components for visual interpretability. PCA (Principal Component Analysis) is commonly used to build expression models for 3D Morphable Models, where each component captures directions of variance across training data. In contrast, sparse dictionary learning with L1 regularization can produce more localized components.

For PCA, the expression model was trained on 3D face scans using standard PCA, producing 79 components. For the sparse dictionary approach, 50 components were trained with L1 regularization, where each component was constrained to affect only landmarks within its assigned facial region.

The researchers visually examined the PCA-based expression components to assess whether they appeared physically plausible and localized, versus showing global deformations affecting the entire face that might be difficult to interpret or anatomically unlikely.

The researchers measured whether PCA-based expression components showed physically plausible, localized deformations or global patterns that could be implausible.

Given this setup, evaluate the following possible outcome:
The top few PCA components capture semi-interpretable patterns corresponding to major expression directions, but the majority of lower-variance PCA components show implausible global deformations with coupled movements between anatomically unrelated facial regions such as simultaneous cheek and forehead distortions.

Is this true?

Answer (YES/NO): NO